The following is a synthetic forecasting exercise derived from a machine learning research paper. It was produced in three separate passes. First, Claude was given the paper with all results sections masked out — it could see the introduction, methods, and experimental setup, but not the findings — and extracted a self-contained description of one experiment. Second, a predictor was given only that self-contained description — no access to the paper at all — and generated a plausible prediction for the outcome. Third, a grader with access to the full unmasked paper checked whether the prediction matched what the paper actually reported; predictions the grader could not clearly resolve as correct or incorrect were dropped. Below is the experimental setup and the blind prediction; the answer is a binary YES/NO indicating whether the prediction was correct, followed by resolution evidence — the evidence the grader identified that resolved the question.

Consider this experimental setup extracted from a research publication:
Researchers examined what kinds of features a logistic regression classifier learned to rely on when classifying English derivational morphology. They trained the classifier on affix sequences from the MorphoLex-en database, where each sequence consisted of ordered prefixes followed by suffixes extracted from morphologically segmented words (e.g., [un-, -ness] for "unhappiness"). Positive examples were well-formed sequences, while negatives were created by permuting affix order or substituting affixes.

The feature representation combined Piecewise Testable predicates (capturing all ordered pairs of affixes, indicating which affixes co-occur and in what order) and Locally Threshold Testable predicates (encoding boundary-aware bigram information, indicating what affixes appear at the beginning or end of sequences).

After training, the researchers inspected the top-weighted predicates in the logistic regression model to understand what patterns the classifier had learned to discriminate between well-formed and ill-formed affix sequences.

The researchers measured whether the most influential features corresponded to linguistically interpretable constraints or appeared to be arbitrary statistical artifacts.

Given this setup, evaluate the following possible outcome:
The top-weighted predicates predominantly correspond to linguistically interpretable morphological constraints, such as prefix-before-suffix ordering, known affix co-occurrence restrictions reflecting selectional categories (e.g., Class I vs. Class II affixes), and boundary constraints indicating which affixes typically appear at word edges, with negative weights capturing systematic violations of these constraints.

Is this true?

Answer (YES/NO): YES